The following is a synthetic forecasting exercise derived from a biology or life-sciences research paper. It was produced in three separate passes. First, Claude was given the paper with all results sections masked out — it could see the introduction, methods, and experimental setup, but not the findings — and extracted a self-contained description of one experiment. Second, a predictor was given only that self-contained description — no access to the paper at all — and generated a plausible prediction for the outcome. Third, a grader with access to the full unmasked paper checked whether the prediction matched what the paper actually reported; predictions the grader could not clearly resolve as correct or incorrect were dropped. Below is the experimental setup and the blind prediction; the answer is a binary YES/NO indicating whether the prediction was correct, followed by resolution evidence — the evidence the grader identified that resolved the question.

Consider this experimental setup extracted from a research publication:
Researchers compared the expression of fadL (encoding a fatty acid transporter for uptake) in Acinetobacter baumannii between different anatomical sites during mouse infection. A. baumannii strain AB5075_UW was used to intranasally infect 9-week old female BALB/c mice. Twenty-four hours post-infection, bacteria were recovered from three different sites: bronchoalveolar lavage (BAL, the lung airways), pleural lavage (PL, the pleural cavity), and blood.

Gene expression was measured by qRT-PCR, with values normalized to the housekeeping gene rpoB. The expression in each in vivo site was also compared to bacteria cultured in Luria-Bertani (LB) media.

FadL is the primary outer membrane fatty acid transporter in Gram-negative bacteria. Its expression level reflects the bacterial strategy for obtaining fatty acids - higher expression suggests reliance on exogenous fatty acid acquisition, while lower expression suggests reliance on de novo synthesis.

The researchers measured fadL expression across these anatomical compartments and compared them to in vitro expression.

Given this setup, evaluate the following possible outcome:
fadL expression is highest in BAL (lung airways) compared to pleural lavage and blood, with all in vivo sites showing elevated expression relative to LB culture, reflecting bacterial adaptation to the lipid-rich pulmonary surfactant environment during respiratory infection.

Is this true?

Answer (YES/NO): NO